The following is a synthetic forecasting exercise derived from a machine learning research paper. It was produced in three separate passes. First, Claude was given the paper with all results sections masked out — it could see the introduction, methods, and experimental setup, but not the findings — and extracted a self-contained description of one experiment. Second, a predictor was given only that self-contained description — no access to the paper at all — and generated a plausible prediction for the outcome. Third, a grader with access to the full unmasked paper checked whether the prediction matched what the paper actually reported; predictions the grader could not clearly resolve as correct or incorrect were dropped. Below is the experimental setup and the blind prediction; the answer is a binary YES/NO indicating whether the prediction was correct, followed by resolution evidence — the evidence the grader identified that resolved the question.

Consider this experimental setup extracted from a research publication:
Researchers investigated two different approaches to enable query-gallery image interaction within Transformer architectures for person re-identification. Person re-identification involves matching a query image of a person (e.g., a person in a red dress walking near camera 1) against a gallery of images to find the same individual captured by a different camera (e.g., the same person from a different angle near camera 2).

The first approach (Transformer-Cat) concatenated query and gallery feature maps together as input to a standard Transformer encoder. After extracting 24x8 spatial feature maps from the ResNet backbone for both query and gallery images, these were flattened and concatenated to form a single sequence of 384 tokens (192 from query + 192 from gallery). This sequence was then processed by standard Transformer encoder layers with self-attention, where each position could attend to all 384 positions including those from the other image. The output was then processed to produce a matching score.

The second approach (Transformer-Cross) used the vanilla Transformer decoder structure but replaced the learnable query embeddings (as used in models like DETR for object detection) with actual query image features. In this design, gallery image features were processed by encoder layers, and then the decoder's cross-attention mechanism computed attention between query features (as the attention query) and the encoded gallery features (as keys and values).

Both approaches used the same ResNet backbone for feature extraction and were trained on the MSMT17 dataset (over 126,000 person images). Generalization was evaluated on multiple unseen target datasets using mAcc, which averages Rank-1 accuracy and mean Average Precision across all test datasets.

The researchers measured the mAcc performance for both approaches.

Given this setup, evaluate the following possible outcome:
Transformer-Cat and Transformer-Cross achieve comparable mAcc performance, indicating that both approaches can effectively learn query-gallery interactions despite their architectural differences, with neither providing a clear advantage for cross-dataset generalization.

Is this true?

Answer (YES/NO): NO